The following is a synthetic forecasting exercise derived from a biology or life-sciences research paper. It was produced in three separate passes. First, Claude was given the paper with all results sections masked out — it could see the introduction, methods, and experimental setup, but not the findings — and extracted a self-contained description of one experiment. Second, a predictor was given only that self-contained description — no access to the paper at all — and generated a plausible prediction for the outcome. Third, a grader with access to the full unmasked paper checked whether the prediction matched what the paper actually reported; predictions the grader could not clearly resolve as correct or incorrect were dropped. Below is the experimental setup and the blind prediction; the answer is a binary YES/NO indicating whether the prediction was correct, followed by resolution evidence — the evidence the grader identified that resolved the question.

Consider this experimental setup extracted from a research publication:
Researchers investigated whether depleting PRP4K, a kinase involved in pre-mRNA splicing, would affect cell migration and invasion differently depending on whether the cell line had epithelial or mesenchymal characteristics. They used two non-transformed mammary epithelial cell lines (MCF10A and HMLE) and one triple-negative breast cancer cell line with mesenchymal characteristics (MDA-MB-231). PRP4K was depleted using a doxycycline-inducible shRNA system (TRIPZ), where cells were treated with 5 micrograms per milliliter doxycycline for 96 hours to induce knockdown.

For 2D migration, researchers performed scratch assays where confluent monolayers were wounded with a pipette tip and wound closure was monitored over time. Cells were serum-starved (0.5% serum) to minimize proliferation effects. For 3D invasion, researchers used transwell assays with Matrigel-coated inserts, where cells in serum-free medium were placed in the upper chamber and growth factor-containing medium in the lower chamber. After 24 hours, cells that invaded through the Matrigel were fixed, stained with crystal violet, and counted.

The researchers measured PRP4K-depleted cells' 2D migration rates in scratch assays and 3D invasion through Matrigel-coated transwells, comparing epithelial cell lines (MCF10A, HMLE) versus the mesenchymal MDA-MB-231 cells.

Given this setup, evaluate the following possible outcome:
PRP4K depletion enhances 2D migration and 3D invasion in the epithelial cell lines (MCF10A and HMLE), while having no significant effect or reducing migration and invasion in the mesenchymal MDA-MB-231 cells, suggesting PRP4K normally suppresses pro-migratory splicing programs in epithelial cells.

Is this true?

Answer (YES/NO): NO